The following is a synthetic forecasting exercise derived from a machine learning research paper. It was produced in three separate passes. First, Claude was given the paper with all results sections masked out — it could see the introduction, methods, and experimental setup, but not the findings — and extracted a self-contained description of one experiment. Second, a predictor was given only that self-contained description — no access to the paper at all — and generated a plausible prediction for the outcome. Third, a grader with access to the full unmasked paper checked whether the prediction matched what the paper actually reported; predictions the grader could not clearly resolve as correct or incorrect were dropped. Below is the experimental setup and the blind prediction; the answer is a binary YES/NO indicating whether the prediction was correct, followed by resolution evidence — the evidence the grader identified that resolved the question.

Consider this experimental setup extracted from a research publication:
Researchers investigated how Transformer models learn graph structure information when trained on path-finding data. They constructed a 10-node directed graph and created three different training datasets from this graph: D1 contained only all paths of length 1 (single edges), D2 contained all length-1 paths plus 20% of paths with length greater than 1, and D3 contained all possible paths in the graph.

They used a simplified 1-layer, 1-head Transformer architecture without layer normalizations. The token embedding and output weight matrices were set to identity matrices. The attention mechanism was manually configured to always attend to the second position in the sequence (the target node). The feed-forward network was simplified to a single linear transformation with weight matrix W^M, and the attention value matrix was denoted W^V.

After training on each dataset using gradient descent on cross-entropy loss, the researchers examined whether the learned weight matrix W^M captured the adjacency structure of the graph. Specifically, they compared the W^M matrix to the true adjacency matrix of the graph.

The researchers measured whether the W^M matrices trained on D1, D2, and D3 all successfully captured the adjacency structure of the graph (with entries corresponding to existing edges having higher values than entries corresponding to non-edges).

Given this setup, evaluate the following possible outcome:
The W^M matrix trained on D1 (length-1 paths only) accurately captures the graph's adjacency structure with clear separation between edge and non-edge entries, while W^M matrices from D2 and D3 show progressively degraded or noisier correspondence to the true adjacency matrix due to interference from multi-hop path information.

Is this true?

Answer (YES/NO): NO